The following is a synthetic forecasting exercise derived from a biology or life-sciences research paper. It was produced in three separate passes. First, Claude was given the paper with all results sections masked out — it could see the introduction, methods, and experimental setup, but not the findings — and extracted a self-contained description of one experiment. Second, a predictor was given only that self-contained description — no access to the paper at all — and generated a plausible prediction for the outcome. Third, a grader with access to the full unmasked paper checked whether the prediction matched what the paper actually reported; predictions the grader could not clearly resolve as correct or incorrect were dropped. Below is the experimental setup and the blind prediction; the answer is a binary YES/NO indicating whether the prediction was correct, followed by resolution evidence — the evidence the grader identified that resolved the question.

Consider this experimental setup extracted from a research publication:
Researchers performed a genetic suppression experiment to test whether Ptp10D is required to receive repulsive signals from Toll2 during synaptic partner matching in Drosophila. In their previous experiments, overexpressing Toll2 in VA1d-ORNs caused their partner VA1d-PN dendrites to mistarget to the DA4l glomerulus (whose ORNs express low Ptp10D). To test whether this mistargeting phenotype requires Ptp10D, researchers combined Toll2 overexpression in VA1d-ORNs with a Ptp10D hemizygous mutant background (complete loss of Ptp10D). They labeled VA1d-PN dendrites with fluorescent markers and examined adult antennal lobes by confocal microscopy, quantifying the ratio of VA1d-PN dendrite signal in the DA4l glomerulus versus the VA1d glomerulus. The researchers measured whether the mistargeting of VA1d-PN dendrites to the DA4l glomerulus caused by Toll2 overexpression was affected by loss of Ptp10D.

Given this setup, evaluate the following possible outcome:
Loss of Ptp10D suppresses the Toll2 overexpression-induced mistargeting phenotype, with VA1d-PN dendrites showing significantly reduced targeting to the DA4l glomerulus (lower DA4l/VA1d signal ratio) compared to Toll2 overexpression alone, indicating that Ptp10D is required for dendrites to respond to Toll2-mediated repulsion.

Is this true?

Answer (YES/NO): YES